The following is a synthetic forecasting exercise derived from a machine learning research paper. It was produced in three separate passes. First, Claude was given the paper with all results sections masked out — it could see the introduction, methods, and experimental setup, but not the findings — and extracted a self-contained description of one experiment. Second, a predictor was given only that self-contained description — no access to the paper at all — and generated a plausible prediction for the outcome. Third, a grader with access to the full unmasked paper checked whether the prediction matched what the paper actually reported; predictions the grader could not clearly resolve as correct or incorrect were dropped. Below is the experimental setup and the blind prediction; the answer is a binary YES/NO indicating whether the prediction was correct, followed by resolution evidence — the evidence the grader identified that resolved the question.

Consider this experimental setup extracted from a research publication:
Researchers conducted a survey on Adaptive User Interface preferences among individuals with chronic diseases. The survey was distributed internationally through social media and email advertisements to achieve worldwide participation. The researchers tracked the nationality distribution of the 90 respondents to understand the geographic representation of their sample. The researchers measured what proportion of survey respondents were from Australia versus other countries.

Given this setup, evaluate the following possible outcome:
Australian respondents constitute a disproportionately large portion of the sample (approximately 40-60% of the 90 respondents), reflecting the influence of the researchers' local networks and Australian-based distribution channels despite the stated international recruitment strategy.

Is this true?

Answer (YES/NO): YES